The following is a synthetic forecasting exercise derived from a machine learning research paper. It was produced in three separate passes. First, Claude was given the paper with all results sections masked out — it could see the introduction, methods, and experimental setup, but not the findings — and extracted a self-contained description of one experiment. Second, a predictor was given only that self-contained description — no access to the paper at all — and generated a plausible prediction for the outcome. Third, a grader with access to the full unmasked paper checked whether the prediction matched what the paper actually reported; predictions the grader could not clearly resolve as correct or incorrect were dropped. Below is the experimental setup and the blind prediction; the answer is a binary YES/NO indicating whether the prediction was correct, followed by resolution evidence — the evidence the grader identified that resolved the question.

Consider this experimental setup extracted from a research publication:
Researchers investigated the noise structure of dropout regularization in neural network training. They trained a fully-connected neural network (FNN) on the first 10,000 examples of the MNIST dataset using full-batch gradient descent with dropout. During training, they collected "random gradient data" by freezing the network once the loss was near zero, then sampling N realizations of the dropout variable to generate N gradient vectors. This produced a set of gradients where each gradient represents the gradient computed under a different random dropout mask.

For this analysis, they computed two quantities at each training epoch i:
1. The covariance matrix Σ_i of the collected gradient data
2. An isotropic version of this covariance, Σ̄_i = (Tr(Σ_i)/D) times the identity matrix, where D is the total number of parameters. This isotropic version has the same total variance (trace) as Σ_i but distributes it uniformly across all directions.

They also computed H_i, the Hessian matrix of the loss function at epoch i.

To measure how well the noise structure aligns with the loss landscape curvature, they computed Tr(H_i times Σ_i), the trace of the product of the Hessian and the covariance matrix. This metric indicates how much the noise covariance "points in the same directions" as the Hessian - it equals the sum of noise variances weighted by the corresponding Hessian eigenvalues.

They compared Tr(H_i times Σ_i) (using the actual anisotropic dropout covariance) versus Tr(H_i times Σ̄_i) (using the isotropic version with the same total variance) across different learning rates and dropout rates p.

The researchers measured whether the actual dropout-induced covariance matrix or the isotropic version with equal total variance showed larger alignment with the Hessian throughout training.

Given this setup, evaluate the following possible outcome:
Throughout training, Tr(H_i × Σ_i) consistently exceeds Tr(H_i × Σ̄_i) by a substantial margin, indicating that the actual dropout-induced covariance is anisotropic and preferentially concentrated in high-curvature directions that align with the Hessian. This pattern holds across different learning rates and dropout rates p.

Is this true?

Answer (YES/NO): YES